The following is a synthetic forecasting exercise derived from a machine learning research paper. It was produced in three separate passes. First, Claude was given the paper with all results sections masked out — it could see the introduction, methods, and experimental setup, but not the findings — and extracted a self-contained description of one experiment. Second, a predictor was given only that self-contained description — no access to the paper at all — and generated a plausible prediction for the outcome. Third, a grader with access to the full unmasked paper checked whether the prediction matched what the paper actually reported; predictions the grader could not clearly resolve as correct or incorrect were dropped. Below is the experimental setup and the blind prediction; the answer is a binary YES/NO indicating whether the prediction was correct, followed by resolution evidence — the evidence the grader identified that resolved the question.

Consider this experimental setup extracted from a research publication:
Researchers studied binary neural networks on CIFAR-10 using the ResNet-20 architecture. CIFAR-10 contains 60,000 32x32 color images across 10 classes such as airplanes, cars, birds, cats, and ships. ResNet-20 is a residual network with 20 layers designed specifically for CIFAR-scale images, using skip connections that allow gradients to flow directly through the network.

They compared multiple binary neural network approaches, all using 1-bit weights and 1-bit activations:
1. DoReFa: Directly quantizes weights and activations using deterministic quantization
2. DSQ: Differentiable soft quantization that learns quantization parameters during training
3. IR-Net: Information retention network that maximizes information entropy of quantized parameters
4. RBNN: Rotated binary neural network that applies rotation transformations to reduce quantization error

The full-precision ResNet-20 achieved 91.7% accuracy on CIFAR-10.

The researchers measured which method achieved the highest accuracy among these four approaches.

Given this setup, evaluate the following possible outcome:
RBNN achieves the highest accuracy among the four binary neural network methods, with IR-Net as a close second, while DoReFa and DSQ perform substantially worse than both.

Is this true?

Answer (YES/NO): YES